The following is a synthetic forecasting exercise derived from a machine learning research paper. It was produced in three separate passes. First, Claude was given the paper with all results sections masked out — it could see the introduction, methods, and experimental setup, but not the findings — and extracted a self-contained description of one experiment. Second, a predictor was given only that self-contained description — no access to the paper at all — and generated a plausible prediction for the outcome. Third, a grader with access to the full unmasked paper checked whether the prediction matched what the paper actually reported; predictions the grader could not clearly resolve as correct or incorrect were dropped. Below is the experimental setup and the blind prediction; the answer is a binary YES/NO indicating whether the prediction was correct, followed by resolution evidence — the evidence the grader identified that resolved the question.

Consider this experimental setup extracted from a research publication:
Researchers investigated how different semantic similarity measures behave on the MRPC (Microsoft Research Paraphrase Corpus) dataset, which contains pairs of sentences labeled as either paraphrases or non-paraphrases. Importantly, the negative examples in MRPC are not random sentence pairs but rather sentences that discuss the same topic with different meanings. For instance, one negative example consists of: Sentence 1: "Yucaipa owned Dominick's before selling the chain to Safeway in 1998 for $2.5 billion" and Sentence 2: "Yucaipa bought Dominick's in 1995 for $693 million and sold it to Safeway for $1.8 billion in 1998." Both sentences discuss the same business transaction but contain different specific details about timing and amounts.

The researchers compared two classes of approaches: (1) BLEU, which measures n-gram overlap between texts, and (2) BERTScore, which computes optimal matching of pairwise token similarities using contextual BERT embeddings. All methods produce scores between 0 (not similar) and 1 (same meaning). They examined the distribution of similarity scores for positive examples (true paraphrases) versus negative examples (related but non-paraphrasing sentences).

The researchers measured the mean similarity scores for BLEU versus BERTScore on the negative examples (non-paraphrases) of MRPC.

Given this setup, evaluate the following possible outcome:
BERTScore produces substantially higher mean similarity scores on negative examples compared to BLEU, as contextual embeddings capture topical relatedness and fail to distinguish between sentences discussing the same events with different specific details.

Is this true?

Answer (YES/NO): YES